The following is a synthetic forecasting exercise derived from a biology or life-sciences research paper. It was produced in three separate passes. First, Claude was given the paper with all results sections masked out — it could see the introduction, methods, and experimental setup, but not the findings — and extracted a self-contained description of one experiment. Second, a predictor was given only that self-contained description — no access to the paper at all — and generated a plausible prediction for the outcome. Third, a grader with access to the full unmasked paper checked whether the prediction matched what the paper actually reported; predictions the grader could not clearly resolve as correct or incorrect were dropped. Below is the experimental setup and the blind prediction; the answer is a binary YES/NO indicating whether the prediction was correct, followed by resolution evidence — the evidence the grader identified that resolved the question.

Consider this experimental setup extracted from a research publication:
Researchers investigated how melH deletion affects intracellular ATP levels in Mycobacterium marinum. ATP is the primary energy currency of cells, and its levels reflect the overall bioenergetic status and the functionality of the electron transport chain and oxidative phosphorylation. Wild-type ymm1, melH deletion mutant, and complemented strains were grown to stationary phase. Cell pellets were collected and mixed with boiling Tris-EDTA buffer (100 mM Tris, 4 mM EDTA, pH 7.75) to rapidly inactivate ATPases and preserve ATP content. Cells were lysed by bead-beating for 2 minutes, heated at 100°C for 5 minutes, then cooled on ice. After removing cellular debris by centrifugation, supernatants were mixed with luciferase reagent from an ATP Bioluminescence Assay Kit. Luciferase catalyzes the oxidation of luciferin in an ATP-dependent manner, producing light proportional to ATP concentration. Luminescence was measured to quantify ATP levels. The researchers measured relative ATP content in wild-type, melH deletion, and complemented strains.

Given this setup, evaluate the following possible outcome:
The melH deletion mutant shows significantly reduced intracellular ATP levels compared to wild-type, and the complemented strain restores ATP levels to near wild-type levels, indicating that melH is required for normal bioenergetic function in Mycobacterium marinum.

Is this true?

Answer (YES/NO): YES